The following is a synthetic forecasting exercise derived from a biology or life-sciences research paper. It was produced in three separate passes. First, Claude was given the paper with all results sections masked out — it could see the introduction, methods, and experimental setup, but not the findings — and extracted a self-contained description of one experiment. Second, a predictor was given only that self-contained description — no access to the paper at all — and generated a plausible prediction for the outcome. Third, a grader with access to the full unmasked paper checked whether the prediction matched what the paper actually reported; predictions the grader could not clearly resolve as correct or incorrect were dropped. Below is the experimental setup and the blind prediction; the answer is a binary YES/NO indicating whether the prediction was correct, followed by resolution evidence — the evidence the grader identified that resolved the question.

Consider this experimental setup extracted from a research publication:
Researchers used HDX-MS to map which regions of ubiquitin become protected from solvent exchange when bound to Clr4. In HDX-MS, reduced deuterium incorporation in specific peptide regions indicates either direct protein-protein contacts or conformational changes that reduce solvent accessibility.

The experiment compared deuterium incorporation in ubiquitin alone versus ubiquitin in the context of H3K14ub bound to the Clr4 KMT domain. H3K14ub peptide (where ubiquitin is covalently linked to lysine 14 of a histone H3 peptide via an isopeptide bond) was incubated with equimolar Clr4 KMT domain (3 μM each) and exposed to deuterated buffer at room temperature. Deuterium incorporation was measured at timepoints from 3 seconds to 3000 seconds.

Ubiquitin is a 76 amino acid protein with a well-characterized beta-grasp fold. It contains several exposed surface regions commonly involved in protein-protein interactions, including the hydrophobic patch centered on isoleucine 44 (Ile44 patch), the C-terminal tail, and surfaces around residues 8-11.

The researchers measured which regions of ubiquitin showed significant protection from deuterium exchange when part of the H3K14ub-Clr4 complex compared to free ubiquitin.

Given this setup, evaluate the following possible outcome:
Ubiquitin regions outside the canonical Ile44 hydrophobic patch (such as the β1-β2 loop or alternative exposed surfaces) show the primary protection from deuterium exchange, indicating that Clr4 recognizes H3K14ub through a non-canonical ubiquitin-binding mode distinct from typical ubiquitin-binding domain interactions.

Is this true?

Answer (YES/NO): YES